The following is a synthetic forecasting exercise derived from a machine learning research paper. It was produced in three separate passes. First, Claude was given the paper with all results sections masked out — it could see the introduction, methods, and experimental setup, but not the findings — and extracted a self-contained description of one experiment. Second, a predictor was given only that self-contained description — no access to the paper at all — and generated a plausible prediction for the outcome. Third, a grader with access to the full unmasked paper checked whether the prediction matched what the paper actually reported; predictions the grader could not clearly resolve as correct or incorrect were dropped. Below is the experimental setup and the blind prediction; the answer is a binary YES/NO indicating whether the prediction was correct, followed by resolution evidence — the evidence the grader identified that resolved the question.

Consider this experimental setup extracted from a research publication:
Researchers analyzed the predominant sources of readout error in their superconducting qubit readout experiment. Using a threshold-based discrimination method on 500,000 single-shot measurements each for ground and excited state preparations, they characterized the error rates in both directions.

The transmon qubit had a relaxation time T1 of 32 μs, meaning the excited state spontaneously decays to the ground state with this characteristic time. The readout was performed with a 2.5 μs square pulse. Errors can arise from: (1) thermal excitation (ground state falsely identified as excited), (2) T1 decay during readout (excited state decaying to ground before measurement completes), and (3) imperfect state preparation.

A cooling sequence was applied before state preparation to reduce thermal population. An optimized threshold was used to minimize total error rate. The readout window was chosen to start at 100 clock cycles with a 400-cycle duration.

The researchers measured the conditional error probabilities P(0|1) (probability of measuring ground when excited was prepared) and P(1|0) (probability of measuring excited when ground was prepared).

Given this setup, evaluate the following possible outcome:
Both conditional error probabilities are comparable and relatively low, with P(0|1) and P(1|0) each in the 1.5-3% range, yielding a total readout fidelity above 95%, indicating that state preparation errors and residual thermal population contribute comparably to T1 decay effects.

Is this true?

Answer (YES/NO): NO